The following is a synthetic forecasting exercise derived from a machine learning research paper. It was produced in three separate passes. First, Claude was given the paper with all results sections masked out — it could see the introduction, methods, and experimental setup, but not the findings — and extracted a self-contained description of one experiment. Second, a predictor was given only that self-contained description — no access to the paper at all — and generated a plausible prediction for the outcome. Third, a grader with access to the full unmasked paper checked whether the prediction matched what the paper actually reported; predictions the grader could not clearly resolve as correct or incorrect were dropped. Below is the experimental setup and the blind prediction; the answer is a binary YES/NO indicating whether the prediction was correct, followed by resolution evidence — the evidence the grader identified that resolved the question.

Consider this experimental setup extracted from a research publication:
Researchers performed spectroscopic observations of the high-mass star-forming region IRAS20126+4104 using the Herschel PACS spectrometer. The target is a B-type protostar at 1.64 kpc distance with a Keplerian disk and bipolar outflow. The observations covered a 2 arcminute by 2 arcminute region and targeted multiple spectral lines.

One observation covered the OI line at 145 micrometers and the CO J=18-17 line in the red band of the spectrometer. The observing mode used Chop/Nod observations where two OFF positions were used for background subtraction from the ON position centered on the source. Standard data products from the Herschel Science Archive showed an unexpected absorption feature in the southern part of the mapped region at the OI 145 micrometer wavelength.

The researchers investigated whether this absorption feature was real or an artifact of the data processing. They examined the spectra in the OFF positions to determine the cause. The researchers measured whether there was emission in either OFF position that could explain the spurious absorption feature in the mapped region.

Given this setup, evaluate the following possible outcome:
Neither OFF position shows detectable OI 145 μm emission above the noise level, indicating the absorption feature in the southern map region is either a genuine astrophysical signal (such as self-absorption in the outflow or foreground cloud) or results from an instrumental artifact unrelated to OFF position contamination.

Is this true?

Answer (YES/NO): NO